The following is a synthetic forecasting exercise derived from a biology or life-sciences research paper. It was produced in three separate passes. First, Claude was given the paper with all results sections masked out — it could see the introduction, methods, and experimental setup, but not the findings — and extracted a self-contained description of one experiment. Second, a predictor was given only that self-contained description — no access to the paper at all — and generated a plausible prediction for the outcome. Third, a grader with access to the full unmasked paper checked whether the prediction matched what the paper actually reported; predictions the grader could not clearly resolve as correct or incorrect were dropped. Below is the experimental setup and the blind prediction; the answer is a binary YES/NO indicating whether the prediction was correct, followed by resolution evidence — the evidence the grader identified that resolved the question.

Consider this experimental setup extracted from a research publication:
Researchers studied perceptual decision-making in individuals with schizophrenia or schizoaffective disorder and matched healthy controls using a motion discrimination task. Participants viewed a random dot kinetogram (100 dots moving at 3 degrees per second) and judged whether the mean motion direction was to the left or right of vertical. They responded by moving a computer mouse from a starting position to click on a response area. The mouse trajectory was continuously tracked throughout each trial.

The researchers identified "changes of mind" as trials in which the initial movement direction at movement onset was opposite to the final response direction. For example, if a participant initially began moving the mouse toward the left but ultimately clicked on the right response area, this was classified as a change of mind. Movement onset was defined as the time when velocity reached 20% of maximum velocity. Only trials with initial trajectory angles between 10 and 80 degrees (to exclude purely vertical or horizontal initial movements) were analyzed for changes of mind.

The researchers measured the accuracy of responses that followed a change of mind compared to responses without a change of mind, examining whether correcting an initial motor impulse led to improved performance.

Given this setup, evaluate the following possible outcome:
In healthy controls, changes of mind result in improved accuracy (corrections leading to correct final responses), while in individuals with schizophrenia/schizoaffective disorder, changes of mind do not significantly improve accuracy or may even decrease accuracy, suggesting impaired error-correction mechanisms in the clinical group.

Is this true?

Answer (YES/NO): NO